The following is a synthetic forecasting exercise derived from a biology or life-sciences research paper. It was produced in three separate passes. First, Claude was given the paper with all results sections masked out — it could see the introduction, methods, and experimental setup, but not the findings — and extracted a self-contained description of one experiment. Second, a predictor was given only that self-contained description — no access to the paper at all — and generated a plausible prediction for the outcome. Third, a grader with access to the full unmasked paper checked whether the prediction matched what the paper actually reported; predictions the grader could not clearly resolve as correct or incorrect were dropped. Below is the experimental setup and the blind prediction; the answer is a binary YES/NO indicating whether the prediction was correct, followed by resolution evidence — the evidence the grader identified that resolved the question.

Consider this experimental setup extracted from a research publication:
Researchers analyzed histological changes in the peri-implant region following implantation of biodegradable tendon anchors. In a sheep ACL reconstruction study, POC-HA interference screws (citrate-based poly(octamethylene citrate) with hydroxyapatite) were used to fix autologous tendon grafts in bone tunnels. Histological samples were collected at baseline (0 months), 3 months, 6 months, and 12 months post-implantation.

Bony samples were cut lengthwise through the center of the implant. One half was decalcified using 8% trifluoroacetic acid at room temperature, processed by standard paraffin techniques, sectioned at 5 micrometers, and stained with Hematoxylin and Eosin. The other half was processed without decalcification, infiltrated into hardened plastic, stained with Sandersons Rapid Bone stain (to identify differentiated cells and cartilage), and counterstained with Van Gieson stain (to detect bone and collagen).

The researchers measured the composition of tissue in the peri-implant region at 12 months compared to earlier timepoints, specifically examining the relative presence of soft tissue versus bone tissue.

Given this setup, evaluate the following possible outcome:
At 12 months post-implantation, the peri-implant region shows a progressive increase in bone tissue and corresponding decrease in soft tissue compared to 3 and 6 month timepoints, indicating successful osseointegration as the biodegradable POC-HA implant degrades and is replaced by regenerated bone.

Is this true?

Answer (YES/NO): YES